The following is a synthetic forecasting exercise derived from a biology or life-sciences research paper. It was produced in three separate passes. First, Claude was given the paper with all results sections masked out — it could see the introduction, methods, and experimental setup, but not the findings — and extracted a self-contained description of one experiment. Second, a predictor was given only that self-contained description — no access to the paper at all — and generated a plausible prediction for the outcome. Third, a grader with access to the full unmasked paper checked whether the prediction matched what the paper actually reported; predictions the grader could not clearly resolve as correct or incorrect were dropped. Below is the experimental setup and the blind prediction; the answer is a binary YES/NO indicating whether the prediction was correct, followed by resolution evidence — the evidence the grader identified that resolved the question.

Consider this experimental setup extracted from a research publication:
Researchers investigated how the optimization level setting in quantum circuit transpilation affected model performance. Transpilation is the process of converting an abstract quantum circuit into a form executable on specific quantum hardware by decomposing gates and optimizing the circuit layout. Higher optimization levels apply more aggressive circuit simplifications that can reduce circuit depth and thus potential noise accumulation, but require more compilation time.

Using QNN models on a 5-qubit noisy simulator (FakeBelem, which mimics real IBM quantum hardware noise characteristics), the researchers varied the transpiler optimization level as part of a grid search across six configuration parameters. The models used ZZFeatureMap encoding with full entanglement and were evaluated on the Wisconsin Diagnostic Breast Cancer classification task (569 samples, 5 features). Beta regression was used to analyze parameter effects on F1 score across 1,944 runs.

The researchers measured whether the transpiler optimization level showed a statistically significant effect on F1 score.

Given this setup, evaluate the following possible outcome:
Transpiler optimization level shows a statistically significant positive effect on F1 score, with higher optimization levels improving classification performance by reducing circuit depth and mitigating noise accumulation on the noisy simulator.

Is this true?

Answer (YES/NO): YES